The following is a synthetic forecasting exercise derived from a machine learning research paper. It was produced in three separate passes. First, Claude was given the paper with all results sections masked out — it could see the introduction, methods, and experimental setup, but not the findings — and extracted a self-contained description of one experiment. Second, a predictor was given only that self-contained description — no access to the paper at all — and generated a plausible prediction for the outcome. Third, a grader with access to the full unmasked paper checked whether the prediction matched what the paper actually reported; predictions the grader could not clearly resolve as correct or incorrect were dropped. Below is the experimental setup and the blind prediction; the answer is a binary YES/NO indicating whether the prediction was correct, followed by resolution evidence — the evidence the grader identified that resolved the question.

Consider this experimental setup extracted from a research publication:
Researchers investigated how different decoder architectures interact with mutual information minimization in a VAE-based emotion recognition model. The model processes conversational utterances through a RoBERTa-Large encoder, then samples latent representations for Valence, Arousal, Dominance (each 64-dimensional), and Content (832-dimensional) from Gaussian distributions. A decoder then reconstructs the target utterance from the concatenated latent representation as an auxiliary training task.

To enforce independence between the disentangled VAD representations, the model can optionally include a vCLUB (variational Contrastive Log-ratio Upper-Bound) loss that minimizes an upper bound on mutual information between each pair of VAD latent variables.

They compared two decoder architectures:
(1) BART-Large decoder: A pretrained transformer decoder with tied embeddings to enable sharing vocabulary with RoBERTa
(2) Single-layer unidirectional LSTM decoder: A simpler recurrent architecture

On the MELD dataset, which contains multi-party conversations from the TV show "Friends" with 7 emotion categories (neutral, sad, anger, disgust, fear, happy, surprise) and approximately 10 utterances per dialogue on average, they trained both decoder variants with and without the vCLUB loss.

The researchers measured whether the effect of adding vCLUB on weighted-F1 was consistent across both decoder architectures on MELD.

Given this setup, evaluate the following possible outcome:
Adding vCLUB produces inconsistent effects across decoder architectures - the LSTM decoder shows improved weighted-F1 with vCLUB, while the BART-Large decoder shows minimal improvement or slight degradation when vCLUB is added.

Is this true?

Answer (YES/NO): NO